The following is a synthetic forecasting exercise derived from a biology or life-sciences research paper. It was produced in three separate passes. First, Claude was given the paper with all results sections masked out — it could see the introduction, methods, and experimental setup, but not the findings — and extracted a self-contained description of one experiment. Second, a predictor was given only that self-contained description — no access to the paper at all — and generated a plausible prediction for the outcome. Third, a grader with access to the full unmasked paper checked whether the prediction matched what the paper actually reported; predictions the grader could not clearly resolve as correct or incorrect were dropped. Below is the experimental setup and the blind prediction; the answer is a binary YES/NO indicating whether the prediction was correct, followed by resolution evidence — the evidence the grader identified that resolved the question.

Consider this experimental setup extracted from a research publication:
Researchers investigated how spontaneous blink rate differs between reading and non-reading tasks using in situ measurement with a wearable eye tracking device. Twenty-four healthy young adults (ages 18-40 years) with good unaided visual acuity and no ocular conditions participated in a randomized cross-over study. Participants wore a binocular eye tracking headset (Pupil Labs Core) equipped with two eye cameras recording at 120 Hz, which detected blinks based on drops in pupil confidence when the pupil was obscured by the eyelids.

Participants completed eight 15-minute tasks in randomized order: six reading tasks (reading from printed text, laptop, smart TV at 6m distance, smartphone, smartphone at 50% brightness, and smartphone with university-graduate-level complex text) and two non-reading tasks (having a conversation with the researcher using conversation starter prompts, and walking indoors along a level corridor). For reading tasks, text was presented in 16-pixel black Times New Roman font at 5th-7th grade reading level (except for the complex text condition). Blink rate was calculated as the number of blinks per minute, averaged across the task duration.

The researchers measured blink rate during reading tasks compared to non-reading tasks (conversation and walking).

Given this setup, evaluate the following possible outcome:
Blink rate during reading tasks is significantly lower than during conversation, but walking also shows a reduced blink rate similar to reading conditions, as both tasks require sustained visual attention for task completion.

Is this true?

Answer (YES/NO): NO